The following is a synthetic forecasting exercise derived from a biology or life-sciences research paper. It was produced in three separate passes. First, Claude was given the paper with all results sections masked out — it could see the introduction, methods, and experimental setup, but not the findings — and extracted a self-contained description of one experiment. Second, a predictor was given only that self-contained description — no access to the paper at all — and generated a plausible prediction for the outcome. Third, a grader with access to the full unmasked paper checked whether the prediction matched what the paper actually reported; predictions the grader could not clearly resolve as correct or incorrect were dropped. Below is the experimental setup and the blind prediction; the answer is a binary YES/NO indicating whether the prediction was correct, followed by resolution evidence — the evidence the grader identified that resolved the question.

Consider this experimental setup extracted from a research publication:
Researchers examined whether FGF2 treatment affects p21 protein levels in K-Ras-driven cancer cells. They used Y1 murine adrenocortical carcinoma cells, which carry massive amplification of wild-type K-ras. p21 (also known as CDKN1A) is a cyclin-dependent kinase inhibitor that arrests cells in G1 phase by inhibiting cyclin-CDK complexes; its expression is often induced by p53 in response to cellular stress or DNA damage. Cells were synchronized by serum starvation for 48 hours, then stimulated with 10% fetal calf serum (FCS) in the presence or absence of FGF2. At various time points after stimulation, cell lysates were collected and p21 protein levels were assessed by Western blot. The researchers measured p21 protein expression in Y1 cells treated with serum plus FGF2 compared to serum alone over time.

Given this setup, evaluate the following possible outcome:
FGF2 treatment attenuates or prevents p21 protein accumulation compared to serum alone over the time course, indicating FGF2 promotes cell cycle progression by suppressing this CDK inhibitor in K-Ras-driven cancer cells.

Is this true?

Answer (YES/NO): NO